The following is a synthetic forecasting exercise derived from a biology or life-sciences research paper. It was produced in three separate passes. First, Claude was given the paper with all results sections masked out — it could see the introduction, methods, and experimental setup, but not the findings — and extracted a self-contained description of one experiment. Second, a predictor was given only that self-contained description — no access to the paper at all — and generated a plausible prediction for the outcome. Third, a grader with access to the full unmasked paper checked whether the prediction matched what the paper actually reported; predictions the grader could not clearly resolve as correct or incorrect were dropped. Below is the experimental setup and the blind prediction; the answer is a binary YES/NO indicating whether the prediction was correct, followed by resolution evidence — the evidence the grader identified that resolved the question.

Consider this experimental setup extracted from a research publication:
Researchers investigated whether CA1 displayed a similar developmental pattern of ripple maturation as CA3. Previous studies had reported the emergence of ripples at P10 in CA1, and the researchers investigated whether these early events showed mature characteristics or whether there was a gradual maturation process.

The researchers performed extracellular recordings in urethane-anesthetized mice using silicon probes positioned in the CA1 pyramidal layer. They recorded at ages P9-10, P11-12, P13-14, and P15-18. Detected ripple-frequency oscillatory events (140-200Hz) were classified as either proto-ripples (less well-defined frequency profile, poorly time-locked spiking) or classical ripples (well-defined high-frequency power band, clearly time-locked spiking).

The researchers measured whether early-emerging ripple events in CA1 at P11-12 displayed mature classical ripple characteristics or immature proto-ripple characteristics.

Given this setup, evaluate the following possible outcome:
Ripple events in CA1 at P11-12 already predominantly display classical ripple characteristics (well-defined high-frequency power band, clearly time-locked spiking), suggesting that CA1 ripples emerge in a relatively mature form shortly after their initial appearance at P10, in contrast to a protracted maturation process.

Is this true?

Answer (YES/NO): NO